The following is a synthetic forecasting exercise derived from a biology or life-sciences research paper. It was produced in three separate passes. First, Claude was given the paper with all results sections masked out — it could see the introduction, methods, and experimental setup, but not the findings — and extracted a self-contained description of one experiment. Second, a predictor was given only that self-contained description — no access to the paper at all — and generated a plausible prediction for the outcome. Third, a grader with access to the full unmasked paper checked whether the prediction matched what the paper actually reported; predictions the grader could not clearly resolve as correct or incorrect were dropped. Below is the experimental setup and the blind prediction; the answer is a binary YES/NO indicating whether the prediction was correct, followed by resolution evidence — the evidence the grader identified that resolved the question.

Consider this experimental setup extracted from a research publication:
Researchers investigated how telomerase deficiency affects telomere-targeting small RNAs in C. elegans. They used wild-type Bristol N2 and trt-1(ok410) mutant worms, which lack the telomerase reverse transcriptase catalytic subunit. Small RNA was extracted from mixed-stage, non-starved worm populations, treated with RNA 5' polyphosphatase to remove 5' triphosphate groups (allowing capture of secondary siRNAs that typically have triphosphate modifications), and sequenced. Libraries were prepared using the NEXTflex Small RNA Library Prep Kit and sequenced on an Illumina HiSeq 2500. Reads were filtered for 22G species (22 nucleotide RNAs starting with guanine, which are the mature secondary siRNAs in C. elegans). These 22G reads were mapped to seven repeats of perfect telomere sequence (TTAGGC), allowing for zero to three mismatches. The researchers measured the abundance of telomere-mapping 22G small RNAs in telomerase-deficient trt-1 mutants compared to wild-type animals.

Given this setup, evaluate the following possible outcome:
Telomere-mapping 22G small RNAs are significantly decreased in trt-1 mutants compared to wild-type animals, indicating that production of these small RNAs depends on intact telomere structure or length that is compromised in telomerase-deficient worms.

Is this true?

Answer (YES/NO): NO